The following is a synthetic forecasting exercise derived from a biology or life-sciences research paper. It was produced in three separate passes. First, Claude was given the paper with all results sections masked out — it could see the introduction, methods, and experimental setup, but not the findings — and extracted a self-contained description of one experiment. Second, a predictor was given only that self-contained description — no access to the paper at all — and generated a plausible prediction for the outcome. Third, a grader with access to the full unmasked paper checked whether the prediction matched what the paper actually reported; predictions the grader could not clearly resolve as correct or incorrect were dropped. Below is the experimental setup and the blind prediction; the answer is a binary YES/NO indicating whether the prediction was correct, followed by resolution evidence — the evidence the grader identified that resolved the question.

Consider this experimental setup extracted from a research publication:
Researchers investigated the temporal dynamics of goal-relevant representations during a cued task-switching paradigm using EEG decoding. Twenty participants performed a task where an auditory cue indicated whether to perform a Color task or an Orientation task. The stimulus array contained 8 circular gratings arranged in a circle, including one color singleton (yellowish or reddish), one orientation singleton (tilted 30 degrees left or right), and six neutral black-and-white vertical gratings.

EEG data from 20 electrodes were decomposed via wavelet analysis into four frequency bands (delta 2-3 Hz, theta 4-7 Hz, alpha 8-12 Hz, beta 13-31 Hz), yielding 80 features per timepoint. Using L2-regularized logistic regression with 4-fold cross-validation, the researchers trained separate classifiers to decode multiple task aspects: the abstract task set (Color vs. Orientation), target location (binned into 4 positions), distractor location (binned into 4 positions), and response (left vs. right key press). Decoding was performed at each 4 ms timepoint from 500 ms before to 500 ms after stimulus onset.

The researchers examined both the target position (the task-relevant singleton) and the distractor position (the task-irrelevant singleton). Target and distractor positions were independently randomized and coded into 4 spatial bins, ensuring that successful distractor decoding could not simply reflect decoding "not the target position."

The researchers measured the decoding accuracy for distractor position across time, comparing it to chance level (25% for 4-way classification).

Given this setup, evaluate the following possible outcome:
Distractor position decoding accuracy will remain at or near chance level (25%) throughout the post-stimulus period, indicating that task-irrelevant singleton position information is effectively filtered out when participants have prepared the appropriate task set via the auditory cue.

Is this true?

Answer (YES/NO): NO